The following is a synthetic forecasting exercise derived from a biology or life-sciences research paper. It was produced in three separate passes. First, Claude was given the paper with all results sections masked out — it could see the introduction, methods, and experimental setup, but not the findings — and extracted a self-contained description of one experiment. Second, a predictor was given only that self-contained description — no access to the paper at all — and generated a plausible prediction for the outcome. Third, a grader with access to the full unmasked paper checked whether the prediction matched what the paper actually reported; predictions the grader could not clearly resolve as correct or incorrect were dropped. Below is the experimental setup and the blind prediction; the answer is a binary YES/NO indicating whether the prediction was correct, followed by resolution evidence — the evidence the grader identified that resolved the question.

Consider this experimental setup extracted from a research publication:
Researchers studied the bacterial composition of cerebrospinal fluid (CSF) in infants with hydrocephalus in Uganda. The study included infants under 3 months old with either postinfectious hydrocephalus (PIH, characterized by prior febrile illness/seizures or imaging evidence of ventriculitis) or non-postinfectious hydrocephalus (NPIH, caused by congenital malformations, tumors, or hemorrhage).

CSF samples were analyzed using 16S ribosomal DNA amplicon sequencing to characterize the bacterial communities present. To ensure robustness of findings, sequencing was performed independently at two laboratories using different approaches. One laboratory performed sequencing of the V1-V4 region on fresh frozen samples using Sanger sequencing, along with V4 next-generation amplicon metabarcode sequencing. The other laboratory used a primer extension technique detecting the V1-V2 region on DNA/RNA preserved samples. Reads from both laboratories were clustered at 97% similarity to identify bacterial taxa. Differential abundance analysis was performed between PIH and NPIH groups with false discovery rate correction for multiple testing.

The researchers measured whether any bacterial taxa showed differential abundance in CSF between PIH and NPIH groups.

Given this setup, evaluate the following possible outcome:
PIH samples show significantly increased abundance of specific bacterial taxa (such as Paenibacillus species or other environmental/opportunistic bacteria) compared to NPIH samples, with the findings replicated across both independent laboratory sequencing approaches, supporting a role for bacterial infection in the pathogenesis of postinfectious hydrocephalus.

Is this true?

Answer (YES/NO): YES